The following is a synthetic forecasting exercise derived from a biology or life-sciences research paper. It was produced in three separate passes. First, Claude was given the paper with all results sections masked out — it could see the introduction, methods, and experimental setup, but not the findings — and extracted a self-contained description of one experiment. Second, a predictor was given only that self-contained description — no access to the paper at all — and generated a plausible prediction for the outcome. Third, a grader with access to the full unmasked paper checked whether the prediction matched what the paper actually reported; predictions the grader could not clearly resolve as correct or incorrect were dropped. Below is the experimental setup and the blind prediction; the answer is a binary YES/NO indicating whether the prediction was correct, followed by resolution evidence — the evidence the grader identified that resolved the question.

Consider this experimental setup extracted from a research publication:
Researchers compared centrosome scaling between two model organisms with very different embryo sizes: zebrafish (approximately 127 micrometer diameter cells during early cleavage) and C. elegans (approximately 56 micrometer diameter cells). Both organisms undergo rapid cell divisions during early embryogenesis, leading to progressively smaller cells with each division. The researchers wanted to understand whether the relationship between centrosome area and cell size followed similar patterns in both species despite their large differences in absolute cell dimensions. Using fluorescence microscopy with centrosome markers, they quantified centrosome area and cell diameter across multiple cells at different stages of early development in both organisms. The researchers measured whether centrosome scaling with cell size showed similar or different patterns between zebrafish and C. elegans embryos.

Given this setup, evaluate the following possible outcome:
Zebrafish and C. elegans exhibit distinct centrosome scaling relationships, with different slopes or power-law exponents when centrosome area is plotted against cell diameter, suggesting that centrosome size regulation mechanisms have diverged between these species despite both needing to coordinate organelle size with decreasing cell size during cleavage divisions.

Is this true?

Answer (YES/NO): NO